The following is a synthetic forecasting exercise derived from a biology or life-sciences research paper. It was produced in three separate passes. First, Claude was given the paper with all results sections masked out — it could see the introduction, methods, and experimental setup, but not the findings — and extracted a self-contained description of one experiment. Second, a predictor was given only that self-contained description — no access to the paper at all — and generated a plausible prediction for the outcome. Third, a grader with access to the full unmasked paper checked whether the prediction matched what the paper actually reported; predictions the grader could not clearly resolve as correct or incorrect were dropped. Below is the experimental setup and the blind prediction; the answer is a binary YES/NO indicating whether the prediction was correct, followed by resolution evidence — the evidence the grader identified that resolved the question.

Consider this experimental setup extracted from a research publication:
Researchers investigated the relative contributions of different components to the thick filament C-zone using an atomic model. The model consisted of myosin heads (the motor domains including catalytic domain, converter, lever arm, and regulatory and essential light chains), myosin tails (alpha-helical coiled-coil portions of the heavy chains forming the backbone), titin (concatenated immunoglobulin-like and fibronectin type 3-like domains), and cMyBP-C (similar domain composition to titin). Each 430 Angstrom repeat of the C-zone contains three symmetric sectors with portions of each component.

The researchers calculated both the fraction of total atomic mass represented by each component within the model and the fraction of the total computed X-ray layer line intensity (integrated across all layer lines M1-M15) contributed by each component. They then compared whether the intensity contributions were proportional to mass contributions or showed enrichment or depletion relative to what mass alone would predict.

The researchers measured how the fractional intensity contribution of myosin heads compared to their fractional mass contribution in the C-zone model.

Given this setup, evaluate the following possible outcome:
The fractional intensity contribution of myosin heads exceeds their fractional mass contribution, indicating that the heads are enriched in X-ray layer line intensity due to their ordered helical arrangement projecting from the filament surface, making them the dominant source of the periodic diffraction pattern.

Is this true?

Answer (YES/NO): YES